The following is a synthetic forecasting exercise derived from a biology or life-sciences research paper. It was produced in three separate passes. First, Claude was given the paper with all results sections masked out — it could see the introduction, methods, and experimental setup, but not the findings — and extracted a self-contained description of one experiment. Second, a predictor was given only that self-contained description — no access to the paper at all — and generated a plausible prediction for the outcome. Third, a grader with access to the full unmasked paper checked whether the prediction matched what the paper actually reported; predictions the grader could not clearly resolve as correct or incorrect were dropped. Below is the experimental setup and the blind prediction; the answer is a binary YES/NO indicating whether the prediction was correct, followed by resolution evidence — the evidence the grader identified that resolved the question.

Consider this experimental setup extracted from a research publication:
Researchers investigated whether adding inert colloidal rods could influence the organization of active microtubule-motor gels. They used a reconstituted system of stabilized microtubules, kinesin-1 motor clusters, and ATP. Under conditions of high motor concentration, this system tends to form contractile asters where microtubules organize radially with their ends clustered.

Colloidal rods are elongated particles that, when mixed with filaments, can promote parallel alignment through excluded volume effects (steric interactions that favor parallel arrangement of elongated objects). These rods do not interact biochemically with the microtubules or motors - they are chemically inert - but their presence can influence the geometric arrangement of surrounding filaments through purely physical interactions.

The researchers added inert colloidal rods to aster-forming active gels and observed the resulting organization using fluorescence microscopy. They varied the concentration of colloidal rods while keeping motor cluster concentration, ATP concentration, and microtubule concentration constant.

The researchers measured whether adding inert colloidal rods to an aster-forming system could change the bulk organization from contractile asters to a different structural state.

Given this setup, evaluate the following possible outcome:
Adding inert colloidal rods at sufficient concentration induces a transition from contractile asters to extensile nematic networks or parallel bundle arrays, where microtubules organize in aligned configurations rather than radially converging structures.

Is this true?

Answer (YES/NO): YES